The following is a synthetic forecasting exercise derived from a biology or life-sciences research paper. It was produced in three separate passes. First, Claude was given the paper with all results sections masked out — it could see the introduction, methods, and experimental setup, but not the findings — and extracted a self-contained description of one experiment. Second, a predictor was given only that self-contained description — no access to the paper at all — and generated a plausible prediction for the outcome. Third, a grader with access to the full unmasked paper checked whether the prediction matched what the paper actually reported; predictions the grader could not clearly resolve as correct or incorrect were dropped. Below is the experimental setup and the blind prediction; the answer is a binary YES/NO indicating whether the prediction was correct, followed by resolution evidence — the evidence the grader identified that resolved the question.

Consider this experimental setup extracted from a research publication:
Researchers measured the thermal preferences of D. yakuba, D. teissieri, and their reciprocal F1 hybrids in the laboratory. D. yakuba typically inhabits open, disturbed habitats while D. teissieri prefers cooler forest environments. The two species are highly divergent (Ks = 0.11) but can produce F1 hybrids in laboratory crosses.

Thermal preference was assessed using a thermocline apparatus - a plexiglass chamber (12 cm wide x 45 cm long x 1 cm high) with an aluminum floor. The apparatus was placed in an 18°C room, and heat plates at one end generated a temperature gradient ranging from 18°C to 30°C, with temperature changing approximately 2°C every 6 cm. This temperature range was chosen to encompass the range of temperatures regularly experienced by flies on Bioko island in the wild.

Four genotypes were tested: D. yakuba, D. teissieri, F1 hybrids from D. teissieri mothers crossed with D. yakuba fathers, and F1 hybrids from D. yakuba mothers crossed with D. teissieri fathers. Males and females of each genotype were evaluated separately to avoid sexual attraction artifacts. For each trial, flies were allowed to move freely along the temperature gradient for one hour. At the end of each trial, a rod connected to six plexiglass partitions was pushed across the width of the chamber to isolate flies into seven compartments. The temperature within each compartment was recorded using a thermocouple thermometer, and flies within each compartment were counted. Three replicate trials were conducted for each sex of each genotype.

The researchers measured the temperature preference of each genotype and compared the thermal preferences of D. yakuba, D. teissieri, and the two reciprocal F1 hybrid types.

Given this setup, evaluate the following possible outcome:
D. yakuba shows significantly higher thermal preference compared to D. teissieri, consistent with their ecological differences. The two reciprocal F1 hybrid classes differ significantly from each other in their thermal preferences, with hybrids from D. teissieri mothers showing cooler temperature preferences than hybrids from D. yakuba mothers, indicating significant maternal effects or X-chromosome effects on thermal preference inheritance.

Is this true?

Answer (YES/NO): NO